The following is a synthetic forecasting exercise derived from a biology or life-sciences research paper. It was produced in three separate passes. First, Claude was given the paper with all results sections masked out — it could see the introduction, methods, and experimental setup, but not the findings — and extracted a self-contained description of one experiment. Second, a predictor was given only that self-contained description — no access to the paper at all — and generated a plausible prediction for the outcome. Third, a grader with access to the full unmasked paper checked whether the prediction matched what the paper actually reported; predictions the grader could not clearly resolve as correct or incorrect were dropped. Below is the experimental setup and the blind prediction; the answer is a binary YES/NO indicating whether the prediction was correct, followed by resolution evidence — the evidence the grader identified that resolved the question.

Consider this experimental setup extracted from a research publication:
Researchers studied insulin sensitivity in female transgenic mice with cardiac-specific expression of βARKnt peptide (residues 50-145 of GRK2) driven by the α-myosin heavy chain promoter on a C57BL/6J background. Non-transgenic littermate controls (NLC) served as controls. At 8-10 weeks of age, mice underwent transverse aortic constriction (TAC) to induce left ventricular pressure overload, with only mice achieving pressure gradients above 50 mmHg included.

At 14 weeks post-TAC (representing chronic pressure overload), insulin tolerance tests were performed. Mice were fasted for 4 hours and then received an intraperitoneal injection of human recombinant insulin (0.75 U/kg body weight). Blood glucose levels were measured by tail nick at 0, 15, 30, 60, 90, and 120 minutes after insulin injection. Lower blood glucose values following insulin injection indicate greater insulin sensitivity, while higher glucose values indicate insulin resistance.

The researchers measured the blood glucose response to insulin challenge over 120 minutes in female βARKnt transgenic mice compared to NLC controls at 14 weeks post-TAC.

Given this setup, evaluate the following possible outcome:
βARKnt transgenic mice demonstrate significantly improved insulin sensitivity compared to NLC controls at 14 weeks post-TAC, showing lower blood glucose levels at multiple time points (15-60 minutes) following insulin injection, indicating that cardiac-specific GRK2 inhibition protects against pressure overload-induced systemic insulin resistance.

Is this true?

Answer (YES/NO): NO